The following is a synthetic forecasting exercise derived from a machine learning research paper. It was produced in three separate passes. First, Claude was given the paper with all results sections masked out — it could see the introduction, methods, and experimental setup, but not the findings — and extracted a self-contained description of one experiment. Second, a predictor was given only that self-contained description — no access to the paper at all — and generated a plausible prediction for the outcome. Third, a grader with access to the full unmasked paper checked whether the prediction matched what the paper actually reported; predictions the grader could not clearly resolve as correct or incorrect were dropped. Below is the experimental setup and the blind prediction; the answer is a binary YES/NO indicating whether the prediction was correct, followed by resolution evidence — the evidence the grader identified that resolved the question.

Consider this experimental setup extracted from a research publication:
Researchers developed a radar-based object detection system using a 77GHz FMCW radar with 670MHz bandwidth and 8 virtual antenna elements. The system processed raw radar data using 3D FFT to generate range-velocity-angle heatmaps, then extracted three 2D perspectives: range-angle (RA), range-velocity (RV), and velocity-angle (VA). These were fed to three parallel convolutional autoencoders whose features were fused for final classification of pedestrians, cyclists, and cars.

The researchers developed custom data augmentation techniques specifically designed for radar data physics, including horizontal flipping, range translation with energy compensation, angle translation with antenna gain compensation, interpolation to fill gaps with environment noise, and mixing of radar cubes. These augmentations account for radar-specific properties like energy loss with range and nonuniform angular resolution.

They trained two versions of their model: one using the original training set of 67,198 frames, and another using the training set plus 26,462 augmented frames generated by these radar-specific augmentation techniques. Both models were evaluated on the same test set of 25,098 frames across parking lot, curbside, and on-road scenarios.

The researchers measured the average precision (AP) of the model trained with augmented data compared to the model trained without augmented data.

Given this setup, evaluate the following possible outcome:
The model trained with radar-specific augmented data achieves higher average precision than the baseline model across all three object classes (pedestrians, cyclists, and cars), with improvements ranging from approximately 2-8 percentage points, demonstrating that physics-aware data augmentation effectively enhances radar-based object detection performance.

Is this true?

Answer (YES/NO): NO